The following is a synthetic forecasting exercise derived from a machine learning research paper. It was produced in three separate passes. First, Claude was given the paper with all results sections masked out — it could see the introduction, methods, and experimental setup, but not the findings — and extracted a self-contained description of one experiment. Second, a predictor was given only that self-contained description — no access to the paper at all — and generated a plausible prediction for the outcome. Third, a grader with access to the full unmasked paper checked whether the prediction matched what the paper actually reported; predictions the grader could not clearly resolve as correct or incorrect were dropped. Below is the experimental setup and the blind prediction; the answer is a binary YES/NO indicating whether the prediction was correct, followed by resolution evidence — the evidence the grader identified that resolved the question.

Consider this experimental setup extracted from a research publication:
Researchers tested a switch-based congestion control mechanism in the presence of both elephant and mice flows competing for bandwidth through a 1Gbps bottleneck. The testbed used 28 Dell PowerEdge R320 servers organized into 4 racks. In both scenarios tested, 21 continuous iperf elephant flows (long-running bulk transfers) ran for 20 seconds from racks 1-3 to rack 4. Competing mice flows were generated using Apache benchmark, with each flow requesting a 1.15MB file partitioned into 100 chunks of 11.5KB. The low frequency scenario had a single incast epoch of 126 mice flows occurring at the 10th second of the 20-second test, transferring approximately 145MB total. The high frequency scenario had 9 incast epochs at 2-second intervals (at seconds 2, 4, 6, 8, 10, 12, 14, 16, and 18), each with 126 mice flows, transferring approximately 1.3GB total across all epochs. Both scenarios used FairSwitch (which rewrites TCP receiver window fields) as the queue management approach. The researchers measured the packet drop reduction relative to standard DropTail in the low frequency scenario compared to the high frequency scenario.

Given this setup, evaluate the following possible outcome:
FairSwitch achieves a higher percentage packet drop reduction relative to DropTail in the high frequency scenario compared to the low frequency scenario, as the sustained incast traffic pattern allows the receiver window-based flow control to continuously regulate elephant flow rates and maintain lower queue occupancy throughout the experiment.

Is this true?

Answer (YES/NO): NO